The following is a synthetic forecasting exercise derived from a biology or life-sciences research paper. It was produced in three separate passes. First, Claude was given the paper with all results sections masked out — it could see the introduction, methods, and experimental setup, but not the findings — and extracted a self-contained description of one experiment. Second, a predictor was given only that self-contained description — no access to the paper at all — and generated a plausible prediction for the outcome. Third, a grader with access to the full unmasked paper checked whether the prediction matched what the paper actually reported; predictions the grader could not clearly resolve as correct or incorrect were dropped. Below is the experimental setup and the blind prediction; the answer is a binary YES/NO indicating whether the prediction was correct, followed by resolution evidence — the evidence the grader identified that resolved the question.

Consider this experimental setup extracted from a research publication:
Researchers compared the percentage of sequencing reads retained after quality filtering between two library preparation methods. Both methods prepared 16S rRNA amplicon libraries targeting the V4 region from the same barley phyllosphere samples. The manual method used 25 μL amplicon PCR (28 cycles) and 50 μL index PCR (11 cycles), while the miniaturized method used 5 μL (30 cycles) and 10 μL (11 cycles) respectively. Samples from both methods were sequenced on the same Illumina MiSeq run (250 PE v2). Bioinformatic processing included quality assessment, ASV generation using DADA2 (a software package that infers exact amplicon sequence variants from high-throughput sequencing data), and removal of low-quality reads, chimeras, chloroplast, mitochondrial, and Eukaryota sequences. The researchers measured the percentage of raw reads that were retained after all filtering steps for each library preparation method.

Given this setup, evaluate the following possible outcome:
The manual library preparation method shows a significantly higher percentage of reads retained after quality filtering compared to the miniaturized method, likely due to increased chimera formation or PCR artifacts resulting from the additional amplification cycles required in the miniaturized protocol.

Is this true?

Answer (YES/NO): NO